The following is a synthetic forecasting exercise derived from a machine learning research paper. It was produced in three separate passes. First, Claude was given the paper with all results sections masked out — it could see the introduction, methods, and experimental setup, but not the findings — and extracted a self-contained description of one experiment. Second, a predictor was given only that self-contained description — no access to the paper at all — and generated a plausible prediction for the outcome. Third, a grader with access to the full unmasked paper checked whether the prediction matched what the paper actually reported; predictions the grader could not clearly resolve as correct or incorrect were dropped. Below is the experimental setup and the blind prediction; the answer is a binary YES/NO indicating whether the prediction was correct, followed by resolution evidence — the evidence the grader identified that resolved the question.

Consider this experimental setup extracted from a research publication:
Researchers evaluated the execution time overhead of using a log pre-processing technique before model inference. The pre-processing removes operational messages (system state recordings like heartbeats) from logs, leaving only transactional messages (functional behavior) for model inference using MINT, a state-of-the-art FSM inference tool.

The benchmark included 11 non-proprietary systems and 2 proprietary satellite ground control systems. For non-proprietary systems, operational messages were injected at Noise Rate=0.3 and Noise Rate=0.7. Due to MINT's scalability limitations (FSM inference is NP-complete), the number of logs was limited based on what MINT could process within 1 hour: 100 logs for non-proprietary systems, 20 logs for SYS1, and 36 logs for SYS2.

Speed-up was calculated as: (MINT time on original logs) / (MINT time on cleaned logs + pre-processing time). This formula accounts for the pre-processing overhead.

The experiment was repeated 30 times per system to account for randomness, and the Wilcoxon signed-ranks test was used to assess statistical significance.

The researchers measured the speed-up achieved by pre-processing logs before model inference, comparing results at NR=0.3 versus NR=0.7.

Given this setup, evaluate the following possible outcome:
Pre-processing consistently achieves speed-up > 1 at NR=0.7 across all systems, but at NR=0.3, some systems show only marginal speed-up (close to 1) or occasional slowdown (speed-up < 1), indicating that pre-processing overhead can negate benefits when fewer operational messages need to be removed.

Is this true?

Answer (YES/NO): NO